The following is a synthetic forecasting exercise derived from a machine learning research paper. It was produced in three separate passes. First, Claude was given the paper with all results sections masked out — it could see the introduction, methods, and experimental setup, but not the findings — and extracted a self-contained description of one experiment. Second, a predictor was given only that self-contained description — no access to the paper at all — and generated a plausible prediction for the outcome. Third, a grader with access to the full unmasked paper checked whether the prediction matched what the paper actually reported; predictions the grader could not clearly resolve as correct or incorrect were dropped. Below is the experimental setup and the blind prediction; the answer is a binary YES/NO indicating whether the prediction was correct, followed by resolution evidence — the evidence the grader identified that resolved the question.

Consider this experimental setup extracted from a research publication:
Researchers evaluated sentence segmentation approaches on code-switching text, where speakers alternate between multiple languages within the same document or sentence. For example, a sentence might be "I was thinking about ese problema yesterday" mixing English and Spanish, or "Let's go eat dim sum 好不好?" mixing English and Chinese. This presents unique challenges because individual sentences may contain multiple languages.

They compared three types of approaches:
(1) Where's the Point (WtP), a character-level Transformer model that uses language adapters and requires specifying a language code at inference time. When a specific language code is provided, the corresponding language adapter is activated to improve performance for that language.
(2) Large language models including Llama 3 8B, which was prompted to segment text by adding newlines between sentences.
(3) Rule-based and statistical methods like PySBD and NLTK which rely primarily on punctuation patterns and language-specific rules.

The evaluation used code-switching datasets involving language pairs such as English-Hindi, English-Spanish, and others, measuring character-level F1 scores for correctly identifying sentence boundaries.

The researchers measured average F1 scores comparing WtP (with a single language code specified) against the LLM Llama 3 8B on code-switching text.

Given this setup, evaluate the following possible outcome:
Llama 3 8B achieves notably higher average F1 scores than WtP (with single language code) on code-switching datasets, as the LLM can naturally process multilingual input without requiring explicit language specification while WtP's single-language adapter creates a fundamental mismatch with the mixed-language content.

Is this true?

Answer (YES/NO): YES